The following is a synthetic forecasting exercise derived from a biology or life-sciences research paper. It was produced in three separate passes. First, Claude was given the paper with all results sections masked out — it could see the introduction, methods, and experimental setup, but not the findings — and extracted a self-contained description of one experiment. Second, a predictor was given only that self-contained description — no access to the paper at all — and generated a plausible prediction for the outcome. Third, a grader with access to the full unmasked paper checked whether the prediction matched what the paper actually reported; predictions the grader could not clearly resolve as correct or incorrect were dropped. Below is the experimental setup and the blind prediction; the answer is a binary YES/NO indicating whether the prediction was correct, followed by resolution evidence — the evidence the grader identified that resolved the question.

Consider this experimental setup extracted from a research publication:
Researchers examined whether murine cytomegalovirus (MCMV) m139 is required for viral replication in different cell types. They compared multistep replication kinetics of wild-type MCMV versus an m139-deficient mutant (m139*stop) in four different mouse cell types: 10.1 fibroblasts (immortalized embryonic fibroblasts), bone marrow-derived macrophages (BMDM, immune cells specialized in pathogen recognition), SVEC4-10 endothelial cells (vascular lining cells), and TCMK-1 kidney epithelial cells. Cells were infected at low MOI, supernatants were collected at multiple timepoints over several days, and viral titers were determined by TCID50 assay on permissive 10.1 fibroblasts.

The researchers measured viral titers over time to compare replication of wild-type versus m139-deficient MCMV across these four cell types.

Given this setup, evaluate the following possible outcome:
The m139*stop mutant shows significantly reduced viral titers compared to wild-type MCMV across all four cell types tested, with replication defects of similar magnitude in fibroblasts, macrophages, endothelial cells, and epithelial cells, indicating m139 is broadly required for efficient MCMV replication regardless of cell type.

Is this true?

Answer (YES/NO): NO